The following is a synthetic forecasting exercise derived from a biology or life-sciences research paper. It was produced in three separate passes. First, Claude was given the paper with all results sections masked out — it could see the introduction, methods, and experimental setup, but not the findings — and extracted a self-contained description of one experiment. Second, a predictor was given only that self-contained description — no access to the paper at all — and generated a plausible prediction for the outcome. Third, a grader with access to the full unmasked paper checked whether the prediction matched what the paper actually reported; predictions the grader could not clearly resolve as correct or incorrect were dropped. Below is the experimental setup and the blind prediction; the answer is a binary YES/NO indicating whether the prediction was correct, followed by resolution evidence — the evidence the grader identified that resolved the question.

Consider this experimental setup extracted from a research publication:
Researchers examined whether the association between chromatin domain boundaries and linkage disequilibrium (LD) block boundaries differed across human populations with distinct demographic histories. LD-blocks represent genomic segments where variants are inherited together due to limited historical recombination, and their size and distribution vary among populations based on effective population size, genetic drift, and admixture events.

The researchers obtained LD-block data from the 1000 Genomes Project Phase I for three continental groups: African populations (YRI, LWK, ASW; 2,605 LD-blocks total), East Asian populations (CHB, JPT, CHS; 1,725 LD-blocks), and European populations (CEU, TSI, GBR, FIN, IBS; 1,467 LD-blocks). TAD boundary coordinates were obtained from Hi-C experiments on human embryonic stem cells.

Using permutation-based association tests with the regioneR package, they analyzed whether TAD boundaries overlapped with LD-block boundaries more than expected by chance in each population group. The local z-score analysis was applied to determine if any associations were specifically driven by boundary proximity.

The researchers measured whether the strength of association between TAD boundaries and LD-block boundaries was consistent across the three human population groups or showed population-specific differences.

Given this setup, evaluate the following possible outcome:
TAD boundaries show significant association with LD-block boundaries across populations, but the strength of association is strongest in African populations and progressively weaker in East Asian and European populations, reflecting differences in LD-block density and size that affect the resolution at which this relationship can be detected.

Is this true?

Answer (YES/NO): NO